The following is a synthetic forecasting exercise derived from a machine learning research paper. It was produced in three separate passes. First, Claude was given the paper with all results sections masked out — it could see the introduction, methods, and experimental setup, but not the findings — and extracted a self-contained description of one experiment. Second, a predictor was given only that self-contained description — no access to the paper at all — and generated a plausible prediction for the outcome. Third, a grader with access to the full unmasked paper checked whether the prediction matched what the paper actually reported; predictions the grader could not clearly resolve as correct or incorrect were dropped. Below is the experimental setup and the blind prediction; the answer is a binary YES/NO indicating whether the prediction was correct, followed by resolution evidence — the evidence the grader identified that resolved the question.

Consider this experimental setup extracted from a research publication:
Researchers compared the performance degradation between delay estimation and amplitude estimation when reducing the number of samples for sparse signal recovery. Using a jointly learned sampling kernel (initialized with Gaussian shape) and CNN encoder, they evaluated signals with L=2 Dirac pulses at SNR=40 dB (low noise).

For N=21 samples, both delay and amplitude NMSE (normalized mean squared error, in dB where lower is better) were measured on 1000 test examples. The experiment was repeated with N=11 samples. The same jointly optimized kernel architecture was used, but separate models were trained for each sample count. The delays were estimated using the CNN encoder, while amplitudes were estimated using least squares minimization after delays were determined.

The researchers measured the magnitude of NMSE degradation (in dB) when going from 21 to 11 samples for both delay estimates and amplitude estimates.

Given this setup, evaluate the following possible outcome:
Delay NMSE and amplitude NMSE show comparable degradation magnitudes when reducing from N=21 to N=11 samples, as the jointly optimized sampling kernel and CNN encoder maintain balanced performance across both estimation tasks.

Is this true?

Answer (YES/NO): NO